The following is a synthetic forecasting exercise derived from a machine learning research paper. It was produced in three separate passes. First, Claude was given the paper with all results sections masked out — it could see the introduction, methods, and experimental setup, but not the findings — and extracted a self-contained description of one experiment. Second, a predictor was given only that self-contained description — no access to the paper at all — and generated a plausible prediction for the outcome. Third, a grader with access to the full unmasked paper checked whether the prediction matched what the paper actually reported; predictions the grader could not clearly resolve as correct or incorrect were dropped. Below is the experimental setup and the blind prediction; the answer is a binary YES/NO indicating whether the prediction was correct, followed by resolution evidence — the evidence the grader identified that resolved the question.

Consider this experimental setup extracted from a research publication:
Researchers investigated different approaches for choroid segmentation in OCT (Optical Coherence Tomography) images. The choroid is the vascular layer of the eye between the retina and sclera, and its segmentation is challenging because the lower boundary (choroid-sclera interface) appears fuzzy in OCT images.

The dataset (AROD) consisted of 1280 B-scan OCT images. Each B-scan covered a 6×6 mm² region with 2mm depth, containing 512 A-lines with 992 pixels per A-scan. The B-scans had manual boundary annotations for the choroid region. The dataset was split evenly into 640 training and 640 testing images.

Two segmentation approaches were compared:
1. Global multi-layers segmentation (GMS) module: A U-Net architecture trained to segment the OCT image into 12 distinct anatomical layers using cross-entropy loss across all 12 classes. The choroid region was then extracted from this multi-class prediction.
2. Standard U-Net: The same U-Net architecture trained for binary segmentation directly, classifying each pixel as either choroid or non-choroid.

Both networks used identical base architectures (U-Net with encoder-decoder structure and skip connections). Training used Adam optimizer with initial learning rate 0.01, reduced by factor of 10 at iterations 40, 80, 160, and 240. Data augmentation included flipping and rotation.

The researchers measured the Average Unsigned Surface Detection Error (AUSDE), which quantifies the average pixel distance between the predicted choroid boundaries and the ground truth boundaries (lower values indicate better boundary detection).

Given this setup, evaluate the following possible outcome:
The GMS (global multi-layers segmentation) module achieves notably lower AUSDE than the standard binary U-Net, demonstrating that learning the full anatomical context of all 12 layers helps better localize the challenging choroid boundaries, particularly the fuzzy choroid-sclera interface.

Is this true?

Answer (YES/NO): NO